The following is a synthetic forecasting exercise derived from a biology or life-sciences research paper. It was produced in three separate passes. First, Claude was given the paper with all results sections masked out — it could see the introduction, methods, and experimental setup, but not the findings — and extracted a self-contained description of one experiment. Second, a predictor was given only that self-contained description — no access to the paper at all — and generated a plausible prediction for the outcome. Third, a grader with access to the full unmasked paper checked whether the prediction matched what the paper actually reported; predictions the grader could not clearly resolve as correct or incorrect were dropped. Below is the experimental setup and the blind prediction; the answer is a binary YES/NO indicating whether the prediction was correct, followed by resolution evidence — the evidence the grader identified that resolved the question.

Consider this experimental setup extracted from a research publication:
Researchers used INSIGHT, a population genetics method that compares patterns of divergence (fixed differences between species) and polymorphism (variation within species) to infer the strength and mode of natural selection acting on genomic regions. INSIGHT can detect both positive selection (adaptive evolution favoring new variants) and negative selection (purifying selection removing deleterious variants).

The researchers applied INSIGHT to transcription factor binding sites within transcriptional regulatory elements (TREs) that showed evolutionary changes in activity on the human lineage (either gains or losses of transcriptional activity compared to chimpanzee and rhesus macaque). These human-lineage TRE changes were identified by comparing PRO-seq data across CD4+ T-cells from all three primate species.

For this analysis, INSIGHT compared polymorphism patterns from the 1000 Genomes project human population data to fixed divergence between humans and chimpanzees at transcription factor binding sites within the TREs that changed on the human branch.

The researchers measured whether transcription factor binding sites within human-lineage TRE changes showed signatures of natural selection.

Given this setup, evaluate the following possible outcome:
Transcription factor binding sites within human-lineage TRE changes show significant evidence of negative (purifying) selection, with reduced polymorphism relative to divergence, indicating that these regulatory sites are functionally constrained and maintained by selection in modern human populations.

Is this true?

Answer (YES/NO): NO